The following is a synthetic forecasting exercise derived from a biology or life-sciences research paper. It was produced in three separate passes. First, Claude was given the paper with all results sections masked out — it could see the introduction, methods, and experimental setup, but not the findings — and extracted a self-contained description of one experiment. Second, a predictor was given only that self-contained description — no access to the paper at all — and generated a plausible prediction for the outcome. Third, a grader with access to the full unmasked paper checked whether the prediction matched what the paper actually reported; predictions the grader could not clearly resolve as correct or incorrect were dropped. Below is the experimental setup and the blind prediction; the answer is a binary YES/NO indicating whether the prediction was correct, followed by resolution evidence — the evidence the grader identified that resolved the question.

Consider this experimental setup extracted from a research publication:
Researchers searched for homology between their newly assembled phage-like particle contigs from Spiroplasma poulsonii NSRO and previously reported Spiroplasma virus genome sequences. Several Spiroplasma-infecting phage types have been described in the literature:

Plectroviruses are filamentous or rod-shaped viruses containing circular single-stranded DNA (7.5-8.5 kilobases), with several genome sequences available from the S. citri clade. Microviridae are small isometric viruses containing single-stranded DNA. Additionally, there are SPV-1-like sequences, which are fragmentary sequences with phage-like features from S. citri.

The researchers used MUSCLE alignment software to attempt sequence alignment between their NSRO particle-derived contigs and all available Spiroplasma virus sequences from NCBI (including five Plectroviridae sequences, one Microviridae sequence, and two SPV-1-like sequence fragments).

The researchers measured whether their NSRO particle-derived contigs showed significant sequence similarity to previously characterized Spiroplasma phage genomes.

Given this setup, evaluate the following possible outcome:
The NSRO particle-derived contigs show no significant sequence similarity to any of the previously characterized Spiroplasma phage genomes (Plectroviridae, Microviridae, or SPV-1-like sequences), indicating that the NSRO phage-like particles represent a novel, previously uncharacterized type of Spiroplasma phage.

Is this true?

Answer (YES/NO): NO